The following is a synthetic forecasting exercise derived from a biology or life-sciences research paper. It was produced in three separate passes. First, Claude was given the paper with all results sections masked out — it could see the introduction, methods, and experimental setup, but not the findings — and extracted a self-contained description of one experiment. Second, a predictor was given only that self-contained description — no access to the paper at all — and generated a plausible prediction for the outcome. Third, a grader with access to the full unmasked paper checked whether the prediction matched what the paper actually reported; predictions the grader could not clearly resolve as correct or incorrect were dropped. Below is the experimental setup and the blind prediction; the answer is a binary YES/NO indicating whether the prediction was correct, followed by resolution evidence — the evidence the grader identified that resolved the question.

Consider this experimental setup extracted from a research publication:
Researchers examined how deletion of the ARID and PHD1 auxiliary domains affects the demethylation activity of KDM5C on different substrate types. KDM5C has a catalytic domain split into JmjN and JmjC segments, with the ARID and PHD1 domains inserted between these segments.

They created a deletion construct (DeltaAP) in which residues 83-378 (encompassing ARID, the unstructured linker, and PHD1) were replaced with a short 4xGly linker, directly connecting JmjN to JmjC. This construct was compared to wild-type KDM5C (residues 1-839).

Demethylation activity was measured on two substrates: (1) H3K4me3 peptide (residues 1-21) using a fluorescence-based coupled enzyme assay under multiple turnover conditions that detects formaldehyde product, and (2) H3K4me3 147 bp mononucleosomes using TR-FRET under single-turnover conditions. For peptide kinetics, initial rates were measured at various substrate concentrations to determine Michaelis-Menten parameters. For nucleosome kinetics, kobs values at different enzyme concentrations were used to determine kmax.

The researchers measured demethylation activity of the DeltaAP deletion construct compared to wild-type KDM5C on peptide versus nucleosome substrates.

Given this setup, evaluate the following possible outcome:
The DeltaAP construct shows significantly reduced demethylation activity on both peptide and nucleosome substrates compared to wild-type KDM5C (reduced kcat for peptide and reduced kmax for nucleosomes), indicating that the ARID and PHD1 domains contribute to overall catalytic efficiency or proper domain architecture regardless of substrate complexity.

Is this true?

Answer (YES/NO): NO